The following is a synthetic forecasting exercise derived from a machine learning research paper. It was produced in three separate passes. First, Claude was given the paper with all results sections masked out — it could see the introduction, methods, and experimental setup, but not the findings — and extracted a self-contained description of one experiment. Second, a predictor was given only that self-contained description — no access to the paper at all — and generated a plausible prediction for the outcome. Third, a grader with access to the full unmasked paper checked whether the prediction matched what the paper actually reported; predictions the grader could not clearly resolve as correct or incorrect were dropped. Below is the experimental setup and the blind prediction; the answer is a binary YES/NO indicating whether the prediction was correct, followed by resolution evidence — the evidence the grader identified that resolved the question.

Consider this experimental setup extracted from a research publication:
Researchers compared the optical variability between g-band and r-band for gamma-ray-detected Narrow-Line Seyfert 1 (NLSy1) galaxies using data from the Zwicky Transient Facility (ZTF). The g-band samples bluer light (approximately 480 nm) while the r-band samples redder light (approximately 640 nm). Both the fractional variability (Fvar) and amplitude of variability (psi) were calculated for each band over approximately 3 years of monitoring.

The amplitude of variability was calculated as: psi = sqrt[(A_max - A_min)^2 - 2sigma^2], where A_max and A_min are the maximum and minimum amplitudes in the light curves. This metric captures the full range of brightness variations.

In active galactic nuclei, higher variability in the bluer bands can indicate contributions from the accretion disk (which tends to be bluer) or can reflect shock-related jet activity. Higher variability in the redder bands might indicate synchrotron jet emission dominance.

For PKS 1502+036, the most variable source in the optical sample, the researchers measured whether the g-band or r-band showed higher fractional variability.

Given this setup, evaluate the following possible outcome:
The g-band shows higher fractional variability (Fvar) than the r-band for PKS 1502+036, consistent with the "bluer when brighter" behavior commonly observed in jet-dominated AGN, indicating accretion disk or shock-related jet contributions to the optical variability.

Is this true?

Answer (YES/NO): NO